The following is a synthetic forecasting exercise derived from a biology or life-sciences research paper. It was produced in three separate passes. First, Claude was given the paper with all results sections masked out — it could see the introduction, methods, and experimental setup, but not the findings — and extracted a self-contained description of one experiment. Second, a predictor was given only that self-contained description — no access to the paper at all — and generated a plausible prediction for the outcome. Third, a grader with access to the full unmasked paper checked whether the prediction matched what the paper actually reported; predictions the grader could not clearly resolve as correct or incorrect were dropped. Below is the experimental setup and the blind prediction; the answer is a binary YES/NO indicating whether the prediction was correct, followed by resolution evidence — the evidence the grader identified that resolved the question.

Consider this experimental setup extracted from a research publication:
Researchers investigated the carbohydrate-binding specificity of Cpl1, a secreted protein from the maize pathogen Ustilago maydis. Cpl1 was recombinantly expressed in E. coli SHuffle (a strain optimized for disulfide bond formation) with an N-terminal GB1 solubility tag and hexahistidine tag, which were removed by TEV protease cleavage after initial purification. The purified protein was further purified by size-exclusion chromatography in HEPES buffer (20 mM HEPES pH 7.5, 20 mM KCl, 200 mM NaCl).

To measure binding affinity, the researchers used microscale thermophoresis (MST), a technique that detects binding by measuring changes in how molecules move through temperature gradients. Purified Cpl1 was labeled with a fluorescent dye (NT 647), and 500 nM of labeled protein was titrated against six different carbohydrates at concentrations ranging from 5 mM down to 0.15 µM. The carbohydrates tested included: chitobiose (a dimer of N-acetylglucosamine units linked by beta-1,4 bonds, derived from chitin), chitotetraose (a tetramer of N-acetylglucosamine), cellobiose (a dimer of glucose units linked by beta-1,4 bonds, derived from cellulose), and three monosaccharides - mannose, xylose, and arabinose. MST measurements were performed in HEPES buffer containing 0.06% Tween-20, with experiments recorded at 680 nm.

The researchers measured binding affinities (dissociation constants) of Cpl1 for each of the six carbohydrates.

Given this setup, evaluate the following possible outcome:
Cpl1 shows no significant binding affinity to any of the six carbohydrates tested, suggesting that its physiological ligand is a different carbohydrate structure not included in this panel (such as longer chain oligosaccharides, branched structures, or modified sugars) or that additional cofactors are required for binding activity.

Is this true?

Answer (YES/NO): NO